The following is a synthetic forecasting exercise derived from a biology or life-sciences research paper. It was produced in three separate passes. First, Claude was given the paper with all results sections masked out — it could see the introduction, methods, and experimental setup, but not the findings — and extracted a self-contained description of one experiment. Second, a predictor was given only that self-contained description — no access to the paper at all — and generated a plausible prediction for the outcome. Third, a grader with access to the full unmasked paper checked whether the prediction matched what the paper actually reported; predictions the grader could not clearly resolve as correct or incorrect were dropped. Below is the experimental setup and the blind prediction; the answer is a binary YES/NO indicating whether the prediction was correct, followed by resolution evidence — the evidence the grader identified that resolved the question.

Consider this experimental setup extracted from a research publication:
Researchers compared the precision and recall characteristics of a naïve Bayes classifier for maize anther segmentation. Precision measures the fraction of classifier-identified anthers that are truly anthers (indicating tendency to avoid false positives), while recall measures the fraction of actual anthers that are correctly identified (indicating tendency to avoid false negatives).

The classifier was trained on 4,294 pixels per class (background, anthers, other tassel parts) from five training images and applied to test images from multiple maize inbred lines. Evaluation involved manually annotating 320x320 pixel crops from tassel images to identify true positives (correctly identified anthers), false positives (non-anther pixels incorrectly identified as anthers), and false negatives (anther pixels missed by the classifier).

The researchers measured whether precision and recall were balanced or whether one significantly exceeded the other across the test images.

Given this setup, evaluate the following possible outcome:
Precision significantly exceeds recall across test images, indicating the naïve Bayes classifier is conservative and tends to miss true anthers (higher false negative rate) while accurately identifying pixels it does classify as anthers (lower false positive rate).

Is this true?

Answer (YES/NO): NO